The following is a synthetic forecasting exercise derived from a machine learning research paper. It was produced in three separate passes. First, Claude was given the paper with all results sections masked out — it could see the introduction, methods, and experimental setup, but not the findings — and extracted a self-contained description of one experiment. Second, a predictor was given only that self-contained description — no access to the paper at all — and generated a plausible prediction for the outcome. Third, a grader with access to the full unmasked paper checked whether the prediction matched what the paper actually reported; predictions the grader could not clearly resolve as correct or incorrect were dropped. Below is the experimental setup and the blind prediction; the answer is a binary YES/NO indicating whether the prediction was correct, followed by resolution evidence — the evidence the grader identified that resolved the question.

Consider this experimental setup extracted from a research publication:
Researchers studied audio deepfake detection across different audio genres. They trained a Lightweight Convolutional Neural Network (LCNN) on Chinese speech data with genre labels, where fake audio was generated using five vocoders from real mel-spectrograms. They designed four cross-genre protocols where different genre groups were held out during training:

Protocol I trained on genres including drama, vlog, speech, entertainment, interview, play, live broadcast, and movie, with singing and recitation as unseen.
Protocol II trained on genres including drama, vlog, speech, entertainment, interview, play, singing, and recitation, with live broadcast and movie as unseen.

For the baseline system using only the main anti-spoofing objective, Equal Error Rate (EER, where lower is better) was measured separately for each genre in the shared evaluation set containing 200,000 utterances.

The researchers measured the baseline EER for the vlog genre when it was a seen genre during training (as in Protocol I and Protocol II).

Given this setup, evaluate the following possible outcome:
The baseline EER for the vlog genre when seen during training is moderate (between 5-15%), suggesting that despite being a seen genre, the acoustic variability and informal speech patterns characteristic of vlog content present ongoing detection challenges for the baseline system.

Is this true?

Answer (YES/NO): YES